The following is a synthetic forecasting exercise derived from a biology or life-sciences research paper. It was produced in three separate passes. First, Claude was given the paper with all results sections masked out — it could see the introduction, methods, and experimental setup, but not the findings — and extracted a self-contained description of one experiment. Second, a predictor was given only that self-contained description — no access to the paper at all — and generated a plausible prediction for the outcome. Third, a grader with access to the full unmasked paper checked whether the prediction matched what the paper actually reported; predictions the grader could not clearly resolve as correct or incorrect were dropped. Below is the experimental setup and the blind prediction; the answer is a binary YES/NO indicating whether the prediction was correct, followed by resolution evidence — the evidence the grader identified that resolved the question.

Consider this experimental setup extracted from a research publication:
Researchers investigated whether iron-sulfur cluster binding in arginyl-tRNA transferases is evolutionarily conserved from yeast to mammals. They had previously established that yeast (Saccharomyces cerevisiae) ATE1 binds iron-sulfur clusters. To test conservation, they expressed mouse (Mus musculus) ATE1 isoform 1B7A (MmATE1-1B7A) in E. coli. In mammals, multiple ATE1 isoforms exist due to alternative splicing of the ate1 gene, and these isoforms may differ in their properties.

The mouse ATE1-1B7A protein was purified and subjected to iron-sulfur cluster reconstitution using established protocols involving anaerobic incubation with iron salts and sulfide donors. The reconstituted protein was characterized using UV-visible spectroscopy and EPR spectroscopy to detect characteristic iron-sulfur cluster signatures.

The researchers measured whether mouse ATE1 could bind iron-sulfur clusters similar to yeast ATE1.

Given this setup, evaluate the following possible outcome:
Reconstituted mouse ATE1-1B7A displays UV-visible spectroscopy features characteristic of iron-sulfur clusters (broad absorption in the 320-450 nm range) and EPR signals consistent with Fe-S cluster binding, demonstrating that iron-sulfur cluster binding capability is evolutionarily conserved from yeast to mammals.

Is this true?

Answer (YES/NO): NO